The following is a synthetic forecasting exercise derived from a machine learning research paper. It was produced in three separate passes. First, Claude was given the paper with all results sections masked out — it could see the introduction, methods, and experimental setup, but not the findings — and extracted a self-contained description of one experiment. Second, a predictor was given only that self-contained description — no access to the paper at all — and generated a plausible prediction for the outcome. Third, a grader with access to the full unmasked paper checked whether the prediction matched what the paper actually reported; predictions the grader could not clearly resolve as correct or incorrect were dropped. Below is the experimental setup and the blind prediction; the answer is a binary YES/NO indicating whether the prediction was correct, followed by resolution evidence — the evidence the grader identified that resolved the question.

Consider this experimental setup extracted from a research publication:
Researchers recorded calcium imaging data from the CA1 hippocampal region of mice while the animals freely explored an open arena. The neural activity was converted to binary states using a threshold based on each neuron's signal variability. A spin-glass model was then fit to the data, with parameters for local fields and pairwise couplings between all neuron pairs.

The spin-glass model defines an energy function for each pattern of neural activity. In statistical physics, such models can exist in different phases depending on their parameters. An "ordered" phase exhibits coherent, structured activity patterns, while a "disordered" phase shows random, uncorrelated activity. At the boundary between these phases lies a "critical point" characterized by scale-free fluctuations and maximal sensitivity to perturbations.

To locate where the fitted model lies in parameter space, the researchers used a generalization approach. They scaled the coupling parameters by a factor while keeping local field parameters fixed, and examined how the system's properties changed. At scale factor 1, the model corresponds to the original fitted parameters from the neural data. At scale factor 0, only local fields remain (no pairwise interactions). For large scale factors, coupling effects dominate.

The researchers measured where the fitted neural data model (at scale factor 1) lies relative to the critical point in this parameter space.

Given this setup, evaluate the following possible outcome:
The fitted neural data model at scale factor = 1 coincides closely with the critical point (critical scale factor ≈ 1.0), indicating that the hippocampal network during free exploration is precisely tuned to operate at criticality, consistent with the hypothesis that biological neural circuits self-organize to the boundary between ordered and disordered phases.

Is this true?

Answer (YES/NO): YES